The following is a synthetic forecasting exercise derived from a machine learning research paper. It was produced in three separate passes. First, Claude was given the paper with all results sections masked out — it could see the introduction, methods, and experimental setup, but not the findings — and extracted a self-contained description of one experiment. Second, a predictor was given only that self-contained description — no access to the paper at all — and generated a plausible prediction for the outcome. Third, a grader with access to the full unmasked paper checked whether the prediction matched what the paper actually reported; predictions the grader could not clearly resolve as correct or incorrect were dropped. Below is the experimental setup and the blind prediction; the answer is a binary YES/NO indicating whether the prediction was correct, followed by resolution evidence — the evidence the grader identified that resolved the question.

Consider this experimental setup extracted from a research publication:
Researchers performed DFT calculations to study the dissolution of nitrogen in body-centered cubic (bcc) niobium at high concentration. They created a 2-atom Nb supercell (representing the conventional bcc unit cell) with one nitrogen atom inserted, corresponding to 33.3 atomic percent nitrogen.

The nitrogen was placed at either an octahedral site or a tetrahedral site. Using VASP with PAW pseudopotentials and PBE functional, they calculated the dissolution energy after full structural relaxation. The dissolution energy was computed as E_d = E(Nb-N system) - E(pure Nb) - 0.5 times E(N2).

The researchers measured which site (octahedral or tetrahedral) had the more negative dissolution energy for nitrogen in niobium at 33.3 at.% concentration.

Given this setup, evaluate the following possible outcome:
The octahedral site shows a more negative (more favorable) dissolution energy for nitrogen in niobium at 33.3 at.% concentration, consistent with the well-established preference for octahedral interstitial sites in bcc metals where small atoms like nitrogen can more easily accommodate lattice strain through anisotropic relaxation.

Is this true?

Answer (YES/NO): YES